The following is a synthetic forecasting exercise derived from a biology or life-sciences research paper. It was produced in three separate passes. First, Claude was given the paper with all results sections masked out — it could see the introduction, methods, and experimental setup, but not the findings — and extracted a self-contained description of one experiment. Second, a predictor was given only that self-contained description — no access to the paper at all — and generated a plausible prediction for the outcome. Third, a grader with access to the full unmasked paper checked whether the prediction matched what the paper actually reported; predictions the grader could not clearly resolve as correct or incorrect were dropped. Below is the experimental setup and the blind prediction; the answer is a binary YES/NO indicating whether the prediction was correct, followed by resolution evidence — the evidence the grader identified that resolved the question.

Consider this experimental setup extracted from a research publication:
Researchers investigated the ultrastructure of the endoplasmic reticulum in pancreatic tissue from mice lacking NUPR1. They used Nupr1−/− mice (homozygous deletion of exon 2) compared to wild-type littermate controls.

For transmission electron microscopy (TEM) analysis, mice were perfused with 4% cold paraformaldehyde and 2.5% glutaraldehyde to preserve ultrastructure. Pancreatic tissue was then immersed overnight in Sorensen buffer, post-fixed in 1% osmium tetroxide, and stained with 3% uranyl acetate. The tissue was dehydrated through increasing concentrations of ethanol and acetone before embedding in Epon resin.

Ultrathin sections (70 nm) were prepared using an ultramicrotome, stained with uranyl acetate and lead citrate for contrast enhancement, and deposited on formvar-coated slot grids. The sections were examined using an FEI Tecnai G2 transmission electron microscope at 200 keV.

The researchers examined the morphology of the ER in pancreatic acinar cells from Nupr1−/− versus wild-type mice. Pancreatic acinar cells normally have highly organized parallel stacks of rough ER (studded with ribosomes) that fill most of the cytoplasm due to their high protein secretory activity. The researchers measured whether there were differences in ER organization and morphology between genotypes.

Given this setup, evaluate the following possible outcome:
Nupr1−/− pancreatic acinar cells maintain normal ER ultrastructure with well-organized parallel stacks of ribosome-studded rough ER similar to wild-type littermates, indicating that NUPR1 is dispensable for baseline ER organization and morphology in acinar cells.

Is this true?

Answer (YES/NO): YES